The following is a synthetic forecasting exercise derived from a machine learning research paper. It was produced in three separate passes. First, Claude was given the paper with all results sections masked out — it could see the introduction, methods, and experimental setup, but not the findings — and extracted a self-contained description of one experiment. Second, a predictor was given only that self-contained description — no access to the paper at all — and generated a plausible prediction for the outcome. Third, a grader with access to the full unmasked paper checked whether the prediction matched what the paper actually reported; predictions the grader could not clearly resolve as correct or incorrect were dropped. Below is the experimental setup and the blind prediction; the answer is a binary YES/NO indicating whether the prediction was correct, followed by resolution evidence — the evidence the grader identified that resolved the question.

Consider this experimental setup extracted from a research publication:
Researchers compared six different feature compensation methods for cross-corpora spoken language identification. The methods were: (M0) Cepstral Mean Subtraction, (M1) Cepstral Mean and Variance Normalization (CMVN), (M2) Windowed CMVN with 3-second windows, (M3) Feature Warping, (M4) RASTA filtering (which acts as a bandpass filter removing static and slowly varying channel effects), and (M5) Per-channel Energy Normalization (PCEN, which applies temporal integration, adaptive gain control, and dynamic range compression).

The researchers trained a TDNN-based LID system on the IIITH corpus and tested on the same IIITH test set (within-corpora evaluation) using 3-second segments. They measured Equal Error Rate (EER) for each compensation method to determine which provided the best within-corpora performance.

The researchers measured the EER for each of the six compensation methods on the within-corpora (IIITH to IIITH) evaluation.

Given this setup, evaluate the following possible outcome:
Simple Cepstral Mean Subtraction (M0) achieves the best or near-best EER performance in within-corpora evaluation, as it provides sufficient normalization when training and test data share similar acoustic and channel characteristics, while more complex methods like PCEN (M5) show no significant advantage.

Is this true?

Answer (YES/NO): NO